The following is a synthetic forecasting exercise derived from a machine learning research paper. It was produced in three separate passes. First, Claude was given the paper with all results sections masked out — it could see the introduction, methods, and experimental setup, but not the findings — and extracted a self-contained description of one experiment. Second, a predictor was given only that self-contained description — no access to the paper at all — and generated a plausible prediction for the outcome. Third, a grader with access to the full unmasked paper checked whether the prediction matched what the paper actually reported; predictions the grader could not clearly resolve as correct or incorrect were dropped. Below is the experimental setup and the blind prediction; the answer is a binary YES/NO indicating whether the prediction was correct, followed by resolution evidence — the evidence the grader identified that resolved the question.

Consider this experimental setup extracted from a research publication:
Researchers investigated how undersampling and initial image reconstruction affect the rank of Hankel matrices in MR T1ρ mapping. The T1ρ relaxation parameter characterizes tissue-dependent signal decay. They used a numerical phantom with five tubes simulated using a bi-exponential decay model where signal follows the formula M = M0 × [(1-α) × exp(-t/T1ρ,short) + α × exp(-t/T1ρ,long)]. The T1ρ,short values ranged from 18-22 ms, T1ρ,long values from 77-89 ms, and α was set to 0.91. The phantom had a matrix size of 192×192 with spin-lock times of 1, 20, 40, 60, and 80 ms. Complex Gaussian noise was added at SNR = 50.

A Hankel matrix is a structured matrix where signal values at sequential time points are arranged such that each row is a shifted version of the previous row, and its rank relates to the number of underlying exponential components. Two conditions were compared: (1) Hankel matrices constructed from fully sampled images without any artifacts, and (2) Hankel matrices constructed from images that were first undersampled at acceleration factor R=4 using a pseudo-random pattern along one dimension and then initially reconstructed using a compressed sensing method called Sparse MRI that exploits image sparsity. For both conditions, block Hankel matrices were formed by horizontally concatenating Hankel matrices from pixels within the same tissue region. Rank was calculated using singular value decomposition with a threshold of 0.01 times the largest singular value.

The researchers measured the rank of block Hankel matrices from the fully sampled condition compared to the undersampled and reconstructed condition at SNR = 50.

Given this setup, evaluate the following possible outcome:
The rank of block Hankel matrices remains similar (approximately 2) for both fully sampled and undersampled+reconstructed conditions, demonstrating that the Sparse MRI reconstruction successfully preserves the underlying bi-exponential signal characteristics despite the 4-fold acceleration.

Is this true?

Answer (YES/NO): NO